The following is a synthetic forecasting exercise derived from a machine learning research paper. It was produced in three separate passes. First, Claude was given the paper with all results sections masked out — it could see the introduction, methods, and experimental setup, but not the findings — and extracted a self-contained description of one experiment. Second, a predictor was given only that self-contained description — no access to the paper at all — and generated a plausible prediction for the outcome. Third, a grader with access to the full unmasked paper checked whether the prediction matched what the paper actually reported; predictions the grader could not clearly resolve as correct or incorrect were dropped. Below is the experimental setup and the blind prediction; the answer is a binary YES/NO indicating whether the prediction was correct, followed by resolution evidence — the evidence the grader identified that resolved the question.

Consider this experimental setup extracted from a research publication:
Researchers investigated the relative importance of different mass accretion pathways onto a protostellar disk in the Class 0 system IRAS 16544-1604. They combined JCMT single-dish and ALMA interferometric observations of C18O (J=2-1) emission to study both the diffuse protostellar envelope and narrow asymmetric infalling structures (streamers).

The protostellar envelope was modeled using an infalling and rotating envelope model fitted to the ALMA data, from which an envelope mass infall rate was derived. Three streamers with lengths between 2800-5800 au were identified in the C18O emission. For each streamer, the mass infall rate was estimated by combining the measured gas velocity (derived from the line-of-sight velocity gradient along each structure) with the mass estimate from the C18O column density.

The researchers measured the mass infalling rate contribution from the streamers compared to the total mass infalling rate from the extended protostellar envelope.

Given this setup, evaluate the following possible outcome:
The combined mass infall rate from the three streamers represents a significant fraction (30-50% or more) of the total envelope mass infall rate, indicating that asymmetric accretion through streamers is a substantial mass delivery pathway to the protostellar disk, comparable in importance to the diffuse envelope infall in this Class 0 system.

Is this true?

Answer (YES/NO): NO